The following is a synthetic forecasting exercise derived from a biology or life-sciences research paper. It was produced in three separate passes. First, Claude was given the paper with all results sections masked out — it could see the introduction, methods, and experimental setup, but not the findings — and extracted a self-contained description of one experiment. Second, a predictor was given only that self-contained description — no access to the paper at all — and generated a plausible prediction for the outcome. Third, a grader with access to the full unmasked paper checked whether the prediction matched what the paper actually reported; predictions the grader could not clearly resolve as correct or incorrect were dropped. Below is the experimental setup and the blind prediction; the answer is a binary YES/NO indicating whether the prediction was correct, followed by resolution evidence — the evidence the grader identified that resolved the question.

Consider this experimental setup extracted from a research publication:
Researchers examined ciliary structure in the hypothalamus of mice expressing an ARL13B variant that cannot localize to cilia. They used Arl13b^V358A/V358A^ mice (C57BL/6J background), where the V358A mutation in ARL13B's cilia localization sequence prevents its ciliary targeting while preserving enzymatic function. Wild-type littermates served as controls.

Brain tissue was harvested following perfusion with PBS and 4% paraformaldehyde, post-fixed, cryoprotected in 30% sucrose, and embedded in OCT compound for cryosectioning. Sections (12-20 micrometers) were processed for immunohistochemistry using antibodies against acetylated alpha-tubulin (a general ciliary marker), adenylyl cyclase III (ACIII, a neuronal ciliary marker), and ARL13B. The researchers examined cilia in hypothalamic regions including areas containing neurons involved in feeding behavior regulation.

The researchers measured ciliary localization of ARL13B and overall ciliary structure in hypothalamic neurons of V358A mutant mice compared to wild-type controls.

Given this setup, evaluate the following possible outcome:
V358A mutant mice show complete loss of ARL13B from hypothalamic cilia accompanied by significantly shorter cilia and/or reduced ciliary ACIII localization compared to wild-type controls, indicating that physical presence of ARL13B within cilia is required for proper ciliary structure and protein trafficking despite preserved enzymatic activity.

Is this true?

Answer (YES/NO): NO